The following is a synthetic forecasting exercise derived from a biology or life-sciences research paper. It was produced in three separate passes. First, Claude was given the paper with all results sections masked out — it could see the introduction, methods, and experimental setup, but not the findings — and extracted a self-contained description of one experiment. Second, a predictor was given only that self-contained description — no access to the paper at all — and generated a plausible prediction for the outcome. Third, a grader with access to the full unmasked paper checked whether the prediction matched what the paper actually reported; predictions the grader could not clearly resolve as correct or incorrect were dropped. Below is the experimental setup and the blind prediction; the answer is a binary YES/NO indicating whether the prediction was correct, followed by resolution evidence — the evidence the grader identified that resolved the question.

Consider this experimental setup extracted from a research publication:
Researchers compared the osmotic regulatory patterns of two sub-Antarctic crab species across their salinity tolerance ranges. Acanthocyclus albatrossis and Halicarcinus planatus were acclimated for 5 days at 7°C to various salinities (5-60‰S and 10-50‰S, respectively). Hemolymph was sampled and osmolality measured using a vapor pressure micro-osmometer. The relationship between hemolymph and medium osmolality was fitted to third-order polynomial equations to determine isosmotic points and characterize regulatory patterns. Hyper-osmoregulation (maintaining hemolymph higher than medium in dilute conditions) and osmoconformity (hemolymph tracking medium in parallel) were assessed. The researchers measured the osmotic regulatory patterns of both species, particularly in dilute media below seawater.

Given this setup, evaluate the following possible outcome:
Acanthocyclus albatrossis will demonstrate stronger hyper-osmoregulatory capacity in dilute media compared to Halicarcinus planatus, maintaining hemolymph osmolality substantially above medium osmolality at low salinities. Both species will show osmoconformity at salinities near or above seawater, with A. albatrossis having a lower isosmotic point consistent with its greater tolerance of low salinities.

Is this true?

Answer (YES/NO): NO